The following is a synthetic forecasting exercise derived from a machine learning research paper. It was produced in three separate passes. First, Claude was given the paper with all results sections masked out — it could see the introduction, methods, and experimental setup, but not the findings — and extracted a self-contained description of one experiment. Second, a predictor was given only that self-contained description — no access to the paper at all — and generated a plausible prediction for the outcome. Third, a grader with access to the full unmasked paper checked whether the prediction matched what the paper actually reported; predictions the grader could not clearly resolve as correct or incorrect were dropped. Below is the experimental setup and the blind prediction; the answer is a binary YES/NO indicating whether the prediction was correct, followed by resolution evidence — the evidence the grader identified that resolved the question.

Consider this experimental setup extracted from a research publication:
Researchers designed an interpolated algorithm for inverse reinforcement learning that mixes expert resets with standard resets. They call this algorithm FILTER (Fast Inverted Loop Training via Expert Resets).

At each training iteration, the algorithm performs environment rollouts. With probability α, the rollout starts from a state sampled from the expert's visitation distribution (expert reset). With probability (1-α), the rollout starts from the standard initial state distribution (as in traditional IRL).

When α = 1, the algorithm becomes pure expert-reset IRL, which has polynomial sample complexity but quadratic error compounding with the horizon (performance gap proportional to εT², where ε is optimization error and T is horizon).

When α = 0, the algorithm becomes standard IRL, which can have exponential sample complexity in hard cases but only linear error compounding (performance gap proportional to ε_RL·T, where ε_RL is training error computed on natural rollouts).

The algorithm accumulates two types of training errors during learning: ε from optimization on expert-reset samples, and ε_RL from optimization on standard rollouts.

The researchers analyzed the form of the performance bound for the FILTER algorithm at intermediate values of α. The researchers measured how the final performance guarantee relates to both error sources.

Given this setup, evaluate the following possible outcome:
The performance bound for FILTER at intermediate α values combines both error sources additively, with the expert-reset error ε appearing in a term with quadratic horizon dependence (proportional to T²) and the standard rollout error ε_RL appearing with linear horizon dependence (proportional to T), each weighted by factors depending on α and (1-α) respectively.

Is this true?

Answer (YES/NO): NO